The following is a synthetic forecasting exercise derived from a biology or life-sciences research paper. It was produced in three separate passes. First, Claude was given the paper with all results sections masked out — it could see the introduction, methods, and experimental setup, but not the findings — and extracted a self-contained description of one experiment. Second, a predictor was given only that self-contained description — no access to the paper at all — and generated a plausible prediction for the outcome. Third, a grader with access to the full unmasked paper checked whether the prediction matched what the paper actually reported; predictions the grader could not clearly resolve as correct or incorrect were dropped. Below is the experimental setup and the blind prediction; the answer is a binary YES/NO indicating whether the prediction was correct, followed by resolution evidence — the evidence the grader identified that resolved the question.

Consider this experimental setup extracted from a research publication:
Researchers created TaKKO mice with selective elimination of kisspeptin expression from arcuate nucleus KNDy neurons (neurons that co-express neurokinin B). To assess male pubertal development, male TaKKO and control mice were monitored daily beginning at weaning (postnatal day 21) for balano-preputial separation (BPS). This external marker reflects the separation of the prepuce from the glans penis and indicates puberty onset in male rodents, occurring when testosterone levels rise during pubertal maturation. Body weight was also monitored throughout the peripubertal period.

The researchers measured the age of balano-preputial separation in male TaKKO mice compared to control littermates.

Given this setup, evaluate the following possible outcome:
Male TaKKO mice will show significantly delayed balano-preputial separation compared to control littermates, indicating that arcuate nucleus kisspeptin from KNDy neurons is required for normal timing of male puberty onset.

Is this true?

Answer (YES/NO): NO